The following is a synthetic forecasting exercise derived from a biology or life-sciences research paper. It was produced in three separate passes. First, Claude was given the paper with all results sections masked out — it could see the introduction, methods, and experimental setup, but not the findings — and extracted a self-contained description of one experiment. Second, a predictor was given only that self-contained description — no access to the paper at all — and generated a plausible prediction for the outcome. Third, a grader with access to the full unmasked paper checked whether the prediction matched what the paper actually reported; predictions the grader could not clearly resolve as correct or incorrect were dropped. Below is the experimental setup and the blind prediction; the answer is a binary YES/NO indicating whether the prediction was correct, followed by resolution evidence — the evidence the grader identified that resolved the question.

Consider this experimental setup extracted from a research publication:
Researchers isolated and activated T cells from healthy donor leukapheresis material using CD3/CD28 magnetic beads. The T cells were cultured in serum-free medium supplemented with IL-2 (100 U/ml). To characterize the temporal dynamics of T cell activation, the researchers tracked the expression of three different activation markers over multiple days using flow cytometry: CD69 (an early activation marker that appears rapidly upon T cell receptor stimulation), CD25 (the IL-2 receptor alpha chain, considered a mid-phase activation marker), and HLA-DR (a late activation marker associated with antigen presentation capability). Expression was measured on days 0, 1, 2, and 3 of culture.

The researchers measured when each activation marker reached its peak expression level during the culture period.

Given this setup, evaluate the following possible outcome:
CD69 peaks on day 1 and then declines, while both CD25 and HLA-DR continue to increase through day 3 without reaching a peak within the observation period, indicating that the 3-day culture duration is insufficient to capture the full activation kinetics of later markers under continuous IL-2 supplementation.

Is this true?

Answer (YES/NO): NO